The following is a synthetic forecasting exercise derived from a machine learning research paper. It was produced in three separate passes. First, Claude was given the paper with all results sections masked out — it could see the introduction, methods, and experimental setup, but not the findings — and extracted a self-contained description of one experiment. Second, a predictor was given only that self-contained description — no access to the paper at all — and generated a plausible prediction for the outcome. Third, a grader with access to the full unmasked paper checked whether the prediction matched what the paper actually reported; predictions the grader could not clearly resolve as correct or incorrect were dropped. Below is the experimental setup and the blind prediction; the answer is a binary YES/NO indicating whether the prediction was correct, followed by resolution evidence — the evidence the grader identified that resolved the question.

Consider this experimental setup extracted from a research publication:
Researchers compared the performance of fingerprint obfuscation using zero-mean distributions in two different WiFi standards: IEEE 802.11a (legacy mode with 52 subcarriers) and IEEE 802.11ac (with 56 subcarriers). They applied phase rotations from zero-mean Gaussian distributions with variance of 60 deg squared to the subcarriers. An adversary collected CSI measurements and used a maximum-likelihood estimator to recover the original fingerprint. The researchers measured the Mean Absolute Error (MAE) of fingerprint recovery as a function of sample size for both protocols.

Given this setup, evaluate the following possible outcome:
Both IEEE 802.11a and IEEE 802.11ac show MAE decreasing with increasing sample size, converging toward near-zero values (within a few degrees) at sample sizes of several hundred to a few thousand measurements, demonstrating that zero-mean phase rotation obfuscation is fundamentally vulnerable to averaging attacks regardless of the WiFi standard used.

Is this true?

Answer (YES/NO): YES